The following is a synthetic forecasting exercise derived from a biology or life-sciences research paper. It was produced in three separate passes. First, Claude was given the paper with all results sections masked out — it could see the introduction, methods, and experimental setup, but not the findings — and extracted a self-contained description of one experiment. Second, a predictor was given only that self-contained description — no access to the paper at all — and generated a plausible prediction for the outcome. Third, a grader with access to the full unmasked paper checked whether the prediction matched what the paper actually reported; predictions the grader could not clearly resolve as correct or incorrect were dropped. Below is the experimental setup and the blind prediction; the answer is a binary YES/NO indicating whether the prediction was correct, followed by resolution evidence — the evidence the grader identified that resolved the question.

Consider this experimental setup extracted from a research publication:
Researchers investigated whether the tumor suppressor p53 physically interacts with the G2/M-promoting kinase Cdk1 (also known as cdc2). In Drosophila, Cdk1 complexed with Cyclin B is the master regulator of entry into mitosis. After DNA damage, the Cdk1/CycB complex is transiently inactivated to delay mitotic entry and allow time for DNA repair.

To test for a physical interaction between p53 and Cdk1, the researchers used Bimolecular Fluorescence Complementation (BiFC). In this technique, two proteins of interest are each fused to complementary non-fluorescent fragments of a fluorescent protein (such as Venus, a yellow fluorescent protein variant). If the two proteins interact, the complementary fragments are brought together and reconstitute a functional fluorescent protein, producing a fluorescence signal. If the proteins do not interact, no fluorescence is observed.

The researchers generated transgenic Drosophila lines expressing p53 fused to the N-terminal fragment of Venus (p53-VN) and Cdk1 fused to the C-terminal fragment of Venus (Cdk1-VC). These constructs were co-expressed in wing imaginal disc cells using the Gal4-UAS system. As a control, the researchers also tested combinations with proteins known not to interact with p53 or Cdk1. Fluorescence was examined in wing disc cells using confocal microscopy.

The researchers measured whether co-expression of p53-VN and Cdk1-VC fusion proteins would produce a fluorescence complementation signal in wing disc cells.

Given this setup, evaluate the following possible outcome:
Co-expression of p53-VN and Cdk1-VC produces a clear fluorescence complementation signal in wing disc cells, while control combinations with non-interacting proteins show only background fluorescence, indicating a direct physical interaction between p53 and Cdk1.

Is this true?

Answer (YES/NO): YES